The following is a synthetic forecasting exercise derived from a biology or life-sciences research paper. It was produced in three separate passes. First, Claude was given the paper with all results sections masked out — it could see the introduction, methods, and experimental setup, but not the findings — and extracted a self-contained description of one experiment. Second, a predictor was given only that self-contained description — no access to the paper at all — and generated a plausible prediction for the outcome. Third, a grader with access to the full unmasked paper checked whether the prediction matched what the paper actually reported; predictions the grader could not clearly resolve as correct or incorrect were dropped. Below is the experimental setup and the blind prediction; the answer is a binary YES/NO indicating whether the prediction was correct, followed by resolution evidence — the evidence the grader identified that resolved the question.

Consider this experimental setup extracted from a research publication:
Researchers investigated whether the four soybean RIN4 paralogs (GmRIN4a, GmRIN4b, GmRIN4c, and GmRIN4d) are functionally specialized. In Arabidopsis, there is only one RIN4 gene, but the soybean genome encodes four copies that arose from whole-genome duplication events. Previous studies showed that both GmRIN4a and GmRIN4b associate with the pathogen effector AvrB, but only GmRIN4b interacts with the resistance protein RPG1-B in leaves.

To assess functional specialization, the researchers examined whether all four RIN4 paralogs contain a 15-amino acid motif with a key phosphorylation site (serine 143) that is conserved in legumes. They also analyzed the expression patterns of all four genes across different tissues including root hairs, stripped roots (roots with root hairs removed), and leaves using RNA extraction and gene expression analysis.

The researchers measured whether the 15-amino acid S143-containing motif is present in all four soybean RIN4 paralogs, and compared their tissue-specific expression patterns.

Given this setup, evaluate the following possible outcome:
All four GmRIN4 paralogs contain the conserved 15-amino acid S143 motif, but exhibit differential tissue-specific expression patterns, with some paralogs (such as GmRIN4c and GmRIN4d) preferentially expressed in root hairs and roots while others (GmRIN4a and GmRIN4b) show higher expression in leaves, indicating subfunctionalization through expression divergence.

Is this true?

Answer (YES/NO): NO